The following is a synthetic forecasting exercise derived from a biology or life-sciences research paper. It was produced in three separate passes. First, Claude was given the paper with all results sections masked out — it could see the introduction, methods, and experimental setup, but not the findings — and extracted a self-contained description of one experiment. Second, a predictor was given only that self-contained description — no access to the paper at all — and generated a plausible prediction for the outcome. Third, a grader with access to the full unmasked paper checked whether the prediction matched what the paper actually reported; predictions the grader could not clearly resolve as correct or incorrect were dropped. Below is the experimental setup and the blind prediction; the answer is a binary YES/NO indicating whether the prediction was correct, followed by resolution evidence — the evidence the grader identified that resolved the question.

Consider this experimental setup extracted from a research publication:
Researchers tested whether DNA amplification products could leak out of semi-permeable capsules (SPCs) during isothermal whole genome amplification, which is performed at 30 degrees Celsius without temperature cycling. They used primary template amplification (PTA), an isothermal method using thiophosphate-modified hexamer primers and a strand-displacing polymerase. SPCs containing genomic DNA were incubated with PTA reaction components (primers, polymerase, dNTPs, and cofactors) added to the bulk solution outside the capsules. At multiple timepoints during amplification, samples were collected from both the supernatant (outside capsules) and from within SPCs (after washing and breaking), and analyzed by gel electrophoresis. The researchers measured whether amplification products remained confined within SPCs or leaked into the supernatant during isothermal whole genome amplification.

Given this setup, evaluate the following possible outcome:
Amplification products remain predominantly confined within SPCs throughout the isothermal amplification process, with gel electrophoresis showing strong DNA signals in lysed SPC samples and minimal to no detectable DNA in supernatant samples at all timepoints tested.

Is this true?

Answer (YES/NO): NO